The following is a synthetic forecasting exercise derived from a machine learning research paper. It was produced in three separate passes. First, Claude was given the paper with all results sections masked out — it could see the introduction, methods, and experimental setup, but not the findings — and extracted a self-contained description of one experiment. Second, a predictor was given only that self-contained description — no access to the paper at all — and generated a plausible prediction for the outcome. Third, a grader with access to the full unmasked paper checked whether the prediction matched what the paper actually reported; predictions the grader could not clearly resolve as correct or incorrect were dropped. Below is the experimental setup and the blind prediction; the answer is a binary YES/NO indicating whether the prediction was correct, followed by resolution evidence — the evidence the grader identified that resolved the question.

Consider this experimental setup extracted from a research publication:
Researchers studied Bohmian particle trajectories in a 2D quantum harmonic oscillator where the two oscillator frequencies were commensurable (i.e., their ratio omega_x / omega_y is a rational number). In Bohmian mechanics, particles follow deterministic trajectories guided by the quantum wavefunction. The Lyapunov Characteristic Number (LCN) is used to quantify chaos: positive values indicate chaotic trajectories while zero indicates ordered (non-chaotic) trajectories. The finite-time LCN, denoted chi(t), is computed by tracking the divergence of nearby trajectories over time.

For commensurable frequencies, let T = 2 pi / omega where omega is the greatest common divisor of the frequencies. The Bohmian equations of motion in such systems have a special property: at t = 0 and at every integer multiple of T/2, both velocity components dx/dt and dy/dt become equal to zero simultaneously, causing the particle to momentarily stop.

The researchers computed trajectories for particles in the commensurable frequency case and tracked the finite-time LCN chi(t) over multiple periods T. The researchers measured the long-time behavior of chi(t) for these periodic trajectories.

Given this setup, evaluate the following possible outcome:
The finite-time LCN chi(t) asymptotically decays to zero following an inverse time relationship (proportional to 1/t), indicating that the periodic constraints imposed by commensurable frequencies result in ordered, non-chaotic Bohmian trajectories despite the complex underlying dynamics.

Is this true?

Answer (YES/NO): NO